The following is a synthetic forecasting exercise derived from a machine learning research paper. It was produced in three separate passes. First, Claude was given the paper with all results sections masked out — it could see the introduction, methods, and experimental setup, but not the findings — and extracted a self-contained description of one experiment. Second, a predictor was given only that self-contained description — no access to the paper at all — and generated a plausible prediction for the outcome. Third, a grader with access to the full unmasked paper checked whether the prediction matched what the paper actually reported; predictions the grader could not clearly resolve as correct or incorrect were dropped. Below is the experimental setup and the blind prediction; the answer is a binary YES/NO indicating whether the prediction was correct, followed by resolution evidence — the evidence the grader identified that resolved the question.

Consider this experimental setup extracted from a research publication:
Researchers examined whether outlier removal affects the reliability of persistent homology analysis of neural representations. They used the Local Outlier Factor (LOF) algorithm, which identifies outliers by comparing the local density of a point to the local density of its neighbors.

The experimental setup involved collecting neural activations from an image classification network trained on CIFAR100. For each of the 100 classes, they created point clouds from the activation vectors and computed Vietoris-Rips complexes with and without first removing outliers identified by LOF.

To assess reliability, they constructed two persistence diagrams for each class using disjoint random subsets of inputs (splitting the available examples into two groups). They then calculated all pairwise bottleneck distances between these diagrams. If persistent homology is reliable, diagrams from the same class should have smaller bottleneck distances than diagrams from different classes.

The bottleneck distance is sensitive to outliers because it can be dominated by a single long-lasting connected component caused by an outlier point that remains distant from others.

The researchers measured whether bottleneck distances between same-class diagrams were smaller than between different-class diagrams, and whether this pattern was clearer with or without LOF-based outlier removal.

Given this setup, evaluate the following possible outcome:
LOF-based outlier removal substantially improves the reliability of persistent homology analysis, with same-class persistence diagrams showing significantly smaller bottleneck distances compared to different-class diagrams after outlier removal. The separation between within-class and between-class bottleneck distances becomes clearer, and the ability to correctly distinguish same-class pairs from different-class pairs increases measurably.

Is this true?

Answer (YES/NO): NO